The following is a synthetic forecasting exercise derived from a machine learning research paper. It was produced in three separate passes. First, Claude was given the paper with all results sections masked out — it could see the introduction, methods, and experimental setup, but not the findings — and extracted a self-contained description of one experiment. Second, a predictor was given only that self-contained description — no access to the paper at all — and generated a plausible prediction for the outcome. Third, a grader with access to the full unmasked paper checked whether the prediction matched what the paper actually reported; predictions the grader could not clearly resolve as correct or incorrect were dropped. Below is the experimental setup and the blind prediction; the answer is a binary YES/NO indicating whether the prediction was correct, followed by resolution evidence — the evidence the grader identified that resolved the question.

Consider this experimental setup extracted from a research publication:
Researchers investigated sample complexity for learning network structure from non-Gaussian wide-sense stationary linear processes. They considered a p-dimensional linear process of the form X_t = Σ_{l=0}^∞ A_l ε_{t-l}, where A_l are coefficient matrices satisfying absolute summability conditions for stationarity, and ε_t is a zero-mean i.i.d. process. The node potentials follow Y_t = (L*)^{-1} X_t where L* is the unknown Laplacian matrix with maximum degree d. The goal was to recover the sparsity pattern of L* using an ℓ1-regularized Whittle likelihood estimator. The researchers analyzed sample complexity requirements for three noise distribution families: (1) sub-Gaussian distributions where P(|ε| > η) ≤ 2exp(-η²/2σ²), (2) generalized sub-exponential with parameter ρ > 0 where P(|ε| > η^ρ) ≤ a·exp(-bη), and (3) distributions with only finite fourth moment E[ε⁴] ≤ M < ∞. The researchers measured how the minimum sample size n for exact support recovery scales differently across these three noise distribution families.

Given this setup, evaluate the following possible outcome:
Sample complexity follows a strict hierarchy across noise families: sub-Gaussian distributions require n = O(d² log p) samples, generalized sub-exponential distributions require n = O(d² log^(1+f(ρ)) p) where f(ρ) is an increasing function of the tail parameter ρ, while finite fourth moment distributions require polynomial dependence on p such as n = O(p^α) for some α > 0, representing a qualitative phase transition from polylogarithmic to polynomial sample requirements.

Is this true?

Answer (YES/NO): NO